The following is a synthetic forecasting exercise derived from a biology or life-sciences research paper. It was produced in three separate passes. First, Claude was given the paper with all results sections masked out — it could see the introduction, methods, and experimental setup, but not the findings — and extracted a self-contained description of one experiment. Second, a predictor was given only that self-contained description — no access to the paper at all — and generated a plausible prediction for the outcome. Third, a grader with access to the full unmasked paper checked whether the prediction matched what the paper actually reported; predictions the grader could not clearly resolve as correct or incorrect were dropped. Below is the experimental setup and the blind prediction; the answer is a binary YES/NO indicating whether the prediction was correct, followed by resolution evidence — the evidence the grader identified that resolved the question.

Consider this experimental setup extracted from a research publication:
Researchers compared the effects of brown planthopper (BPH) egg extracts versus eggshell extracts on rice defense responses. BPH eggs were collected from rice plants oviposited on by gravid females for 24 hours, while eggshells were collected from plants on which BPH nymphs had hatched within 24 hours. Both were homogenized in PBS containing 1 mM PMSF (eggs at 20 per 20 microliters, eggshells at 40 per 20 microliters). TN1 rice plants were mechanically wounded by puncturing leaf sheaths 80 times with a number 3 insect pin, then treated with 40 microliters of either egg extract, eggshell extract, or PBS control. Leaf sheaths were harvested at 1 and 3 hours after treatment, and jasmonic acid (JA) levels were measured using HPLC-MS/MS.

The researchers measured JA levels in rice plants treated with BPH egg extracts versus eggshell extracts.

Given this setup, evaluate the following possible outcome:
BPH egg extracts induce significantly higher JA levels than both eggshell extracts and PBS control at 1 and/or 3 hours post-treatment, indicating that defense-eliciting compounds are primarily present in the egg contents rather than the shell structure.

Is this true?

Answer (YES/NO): NO